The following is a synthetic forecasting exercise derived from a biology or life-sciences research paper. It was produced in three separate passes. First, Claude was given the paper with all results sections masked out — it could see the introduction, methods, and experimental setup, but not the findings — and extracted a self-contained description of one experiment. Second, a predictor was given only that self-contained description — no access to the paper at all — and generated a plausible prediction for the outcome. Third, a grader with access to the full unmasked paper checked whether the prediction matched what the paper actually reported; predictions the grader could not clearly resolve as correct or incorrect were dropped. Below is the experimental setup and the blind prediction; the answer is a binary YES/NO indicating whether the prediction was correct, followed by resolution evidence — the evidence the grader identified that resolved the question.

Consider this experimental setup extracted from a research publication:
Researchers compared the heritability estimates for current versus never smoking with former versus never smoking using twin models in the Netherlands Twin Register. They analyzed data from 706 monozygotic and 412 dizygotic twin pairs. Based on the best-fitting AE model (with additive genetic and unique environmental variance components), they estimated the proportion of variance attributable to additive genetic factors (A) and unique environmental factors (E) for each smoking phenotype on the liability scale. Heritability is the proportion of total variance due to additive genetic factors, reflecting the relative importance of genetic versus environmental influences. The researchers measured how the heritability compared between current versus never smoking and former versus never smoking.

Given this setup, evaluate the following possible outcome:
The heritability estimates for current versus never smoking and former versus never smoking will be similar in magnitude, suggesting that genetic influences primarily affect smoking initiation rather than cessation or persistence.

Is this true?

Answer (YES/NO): NO